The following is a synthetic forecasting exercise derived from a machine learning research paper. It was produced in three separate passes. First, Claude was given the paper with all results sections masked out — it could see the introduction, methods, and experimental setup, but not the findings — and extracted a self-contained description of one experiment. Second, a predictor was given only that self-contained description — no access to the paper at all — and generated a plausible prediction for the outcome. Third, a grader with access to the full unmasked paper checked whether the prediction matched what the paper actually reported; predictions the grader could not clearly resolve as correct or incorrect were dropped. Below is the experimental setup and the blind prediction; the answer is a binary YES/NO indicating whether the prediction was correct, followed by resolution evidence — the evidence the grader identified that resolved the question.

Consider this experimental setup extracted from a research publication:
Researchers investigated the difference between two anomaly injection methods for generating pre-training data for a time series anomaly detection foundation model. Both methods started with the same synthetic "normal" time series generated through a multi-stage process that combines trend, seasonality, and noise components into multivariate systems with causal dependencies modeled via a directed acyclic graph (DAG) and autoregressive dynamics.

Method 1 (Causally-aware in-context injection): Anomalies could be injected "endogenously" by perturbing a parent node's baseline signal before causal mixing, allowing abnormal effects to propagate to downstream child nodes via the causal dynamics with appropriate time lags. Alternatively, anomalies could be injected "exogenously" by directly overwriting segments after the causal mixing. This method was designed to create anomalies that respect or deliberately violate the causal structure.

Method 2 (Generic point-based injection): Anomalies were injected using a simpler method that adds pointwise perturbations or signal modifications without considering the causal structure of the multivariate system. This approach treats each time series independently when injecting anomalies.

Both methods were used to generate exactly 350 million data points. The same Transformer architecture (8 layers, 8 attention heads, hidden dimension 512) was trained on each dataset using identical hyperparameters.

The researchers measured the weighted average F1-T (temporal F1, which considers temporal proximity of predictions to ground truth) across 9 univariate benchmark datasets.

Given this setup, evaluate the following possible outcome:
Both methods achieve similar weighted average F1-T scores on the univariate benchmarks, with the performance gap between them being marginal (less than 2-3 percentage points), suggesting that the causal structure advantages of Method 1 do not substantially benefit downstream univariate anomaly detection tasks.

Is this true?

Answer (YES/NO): NO